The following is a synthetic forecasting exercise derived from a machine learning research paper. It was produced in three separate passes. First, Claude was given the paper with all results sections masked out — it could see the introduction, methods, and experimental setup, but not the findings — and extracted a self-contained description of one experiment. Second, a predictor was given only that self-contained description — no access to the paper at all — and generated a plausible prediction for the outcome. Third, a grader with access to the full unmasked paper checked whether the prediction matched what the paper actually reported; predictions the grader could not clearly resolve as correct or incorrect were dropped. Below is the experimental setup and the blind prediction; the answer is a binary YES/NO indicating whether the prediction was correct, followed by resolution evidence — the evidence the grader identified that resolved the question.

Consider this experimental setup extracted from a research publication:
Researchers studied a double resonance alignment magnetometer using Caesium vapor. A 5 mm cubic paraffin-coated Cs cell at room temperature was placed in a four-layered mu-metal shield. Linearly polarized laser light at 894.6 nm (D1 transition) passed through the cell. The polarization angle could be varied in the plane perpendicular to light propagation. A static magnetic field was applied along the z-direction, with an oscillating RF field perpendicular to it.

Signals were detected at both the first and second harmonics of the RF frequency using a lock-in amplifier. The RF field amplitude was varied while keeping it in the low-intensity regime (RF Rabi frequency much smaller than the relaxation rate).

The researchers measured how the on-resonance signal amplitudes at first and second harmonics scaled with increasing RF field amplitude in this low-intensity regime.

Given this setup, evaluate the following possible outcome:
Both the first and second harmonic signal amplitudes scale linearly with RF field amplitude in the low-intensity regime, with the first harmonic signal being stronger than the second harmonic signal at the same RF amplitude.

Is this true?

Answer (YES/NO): NO